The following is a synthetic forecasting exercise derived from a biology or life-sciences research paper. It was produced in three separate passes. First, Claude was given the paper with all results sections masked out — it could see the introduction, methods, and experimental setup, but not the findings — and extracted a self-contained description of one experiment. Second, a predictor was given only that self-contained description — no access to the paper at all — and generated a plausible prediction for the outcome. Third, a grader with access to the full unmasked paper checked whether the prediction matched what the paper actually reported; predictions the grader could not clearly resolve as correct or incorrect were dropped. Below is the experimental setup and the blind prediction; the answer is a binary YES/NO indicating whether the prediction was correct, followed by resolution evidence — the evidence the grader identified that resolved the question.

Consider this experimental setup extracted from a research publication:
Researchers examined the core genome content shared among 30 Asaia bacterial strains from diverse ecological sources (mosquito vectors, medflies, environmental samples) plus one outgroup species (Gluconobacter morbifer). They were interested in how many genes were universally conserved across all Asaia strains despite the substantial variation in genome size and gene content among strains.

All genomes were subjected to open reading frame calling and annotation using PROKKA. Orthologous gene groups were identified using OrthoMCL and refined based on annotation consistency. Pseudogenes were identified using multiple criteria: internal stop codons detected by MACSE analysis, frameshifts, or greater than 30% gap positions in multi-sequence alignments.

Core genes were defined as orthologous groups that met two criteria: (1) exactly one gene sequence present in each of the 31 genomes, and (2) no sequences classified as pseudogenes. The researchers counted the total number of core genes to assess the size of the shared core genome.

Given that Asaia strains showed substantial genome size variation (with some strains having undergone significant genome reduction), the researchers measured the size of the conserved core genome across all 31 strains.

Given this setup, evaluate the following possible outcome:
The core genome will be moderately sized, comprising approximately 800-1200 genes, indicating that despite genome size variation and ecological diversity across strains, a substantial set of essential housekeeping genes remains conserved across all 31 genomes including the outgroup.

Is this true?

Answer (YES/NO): NO